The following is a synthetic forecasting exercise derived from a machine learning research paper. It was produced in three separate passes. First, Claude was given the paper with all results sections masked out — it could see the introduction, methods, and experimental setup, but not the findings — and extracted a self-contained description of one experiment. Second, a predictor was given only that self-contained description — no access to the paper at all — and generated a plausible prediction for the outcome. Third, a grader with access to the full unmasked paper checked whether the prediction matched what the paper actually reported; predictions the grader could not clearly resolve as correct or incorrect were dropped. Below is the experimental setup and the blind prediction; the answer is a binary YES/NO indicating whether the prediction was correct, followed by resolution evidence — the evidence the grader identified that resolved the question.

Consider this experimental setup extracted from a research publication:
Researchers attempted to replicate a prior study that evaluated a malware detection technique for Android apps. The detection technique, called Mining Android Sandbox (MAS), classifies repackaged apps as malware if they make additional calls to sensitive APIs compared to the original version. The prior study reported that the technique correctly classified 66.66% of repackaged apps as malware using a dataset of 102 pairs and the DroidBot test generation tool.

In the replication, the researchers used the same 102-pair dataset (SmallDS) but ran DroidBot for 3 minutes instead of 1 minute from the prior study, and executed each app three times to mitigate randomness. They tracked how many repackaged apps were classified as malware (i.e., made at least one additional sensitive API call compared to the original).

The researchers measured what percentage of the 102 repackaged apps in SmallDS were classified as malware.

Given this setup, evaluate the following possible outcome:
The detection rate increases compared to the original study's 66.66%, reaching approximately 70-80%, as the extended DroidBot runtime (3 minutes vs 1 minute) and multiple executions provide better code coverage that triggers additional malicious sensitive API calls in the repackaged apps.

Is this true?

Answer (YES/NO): NO